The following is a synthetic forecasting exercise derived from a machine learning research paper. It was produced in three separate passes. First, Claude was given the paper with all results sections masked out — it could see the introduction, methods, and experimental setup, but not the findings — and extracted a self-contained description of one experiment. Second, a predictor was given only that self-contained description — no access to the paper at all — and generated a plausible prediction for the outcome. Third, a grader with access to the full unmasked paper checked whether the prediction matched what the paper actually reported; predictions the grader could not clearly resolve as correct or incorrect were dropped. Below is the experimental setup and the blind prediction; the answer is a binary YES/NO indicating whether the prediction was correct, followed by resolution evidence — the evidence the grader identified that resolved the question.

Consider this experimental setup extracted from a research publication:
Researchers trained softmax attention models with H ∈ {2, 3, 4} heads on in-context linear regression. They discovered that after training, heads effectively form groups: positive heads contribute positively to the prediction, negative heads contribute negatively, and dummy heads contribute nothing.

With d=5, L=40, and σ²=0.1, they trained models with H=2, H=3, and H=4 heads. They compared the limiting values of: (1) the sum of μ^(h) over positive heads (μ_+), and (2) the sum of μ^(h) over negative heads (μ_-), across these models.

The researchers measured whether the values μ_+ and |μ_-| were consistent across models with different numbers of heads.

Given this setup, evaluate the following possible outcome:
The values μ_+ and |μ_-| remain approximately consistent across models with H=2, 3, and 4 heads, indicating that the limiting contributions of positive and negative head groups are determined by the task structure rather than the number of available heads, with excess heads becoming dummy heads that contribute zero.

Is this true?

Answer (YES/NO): YES